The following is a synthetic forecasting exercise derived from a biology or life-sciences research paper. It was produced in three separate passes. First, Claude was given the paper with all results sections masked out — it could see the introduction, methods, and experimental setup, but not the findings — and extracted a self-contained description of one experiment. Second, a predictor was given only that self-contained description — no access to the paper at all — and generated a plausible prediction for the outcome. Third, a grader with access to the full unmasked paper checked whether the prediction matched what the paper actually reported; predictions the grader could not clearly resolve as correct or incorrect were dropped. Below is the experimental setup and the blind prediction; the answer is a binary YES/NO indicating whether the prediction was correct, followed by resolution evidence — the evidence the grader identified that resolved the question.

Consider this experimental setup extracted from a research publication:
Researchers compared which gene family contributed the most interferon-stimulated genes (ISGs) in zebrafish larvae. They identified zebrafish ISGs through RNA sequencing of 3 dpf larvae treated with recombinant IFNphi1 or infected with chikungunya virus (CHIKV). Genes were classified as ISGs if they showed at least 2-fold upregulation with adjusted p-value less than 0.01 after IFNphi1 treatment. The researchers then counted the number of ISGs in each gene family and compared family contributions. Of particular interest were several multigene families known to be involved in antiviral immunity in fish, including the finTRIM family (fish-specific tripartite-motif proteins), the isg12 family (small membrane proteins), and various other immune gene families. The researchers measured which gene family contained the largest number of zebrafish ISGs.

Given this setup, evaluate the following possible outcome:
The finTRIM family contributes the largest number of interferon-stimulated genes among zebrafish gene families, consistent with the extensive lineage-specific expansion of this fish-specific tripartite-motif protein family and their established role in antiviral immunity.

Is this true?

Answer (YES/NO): YES